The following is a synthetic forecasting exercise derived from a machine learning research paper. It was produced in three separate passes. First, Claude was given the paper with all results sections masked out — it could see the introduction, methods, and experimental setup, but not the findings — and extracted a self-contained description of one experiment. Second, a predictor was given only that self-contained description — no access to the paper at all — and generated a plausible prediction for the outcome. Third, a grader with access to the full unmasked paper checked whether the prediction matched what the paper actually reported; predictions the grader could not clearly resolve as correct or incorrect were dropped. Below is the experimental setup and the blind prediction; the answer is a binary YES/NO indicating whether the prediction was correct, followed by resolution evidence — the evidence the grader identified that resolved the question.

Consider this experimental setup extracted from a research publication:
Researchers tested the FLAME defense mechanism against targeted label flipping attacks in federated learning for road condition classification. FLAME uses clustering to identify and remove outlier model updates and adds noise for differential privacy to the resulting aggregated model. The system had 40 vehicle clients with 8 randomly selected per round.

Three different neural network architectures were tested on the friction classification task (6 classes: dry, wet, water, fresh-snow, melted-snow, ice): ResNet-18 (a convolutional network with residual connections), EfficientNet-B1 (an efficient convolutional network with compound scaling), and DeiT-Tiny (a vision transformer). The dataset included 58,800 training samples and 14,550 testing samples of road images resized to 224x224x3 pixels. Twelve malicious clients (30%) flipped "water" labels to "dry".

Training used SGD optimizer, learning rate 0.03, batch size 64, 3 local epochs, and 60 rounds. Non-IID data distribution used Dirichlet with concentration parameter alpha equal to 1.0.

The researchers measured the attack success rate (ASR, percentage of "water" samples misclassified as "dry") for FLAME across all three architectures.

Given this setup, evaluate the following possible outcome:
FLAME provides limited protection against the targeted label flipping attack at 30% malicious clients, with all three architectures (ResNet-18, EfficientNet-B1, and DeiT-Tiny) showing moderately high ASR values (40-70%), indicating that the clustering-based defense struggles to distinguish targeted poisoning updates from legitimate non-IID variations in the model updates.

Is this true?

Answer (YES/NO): NO